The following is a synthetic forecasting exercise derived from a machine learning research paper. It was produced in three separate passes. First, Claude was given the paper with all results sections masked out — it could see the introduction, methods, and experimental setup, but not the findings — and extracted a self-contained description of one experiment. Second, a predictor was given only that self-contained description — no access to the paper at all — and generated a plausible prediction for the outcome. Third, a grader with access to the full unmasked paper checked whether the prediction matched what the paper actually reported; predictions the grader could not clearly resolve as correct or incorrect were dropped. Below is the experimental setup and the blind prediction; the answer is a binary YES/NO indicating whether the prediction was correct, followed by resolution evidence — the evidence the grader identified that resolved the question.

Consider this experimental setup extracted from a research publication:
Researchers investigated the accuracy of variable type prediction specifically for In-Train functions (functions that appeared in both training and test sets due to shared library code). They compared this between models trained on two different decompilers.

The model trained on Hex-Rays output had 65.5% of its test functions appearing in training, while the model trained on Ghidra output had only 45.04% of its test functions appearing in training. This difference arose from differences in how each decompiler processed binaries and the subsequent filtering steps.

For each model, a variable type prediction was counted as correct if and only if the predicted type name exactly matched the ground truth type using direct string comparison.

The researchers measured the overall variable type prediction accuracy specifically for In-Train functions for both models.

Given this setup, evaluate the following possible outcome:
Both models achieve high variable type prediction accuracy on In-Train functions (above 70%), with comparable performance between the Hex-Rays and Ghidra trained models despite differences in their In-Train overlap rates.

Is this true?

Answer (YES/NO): YES